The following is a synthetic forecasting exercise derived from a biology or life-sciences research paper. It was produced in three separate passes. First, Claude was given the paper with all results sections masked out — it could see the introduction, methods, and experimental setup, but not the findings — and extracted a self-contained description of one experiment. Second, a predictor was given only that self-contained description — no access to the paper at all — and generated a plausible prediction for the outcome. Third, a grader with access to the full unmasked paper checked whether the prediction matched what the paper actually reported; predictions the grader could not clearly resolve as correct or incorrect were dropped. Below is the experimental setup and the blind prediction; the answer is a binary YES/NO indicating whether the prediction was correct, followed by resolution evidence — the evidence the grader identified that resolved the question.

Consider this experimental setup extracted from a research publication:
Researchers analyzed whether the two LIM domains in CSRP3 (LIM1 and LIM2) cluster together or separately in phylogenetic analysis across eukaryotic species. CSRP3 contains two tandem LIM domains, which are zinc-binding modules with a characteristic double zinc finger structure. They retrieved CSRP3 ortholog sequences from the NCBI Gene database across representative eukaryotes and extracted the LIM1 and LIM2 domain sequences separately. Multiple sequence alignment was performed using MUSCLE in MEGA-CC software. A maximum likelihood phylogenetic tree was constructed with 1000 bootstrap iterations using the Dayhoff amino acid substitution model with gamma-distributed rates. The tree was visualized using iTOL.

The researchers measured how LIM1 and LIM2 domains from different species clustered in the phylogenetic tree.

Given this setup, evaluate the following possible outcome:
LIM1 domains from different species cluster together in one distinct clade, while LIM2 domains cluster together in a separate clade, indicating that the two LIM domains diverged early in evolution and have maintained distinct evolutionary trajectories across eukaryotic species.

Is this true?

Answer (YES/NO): YES